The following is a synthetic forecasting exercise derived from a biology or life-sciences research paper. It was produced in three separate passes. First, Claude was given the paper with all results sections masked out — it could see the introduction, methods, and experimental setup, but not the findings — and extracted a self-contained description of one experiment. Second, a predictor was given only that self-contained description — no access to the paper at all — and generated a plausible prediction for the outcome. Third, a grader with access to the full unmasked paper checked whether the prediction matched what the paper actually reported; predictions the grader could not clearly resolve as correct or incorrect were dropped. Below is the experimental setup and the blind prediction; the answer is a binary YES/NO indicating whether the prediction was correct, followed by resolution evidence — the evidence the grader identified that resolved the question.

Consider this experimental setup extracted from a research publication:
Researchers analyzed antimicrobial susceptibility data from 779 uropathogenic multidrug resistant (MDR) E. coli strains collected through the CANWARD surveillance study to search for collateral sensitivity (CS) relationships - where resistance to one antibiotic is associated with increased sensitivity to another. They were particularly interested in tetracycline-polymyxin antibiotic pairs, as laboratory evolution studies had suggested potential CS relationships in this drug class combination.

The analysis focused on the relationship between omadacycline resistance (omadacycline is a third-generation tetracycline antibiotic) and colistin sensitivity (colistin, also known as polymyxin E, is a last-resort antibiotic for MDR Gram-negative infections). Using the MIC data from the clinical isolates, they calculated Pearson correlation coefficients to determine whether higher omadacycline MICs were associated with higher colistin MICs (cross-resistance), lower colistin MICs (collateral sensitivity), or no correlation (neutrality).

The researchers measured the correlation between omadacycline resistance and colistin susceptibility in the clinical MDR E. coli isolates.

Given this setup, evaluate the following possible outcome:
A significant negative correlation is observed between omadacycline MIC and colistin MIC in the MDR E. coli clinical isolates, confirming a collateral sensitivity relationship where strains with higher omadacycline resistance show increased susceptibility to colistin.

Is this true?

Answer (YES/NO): YES